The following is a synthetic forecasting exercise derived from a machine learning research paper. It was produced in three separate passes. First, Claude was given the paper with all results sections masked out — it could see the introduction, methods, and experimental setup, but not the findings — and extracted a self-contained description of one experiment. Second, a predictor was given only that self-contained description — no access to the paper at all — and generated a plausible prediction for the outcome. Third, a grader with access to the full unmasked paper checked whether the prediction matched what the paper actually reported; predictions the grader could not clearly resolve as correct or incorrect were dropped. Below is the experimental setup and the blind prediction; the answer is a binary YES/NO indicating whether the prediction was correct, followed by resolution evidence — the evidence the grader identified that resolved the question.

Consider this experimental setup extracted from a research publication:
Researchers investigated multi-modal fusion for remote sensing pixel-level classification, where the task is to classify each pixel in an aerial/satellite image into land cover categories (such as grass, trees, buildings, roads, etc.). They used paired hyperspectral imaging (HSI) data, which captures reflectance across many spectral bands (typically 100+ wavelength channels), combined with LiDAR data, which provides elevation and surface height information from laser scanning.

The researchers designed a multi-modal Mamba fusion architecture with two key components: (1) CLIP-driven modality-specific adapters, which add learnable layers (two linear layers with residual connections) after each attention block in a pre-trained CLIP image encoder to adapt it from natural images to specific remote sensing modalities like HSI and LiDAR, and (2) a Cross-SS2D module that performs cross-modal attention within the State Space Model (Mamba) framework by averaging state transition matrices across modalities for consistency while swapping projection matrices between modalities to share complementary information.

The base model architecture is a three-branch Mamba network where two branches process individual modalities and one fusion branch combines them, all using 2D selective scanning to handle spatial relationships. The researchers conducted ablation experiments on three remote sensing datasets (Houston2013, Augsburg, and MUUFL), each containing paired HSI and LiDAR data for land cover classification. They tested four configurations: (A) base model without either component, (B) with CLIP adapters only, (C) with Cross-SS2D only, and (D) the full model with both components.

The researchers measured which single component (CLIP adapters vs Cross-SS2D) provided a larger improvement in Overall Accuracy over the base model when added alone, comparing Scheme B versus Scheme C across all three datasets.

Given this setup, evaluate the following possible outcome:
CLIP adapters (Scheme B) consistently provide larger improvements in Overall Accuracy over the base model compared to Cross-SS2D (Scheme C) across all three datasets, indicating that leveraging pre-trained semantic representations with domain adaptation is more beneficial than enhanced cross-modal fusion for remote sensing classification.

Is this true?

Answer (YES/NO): YES